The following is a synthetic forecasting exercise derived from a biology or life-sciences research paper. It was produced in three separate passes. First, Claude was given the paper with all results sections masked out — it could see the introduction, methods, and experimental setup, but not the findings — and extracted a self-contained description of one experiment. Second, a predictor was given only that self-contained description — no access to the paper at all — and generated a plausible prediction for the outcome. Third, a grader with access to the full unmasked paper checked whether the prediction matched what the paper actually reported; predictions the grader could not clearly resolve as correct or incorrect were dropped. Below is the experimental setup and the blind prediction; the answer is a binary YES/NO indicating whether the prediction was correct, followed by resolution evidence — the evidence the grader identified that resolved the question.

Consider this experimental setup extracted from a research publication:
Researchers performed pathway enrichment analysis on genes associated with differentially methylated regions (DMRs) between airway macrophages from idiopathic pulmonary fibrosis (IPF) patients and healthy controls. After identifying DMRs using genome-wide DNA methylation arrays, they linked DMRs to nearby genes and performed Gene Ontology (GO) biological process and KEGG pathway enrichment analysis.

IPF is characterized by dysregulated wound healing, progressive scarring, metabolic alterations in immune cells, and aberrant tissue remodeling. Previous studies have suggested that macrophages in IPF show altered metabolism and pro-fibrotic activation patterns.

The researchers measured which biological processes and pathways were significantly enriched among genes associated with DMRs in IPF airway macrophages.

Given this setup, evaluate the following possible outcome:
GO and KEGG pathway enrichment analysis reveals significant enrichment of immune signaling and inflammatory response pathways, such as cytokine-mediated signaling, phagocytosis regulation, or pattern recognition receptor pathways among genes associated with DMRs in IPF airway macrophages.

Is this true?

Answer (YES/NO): NO